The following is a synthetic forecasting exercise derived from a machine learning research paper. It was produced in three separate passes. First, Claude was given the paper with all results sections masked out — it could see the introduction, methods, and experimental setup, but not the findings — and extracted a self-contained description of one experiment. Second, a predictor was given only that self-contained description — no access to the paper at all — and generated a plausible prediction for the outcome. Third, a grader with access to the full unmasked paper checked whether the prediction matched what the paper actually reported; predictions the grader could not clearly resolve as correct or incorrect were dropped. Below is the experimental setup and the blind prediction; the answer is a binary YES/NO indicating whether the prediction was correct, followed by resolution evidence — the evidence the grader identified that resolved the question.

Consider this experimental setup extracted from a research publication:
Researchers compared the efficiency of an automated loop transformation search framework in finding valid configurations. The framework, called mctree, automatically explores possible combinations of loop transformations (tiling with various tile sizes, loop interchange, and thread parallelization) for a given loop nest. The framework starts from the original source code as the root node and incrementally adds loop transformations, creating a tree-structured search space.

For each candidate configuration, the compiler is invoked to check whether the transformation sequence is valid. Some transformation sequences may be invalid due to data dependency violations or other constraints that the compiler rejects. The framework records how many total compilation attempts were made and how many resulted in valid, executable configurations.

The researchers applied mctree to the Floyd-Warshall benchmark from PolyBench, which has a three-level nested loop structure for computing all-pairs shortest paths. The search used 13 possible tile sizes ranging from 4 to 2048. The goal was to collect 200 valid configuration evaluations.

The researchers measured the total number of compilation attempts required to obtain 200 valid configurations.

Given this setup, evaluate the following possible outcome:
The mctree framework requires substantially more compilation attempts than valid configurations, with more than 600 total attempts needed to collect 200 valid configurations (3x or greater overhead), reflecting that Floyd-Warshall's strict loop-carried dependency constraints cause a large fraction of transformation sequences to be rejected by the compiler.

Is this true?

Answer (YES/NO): NO